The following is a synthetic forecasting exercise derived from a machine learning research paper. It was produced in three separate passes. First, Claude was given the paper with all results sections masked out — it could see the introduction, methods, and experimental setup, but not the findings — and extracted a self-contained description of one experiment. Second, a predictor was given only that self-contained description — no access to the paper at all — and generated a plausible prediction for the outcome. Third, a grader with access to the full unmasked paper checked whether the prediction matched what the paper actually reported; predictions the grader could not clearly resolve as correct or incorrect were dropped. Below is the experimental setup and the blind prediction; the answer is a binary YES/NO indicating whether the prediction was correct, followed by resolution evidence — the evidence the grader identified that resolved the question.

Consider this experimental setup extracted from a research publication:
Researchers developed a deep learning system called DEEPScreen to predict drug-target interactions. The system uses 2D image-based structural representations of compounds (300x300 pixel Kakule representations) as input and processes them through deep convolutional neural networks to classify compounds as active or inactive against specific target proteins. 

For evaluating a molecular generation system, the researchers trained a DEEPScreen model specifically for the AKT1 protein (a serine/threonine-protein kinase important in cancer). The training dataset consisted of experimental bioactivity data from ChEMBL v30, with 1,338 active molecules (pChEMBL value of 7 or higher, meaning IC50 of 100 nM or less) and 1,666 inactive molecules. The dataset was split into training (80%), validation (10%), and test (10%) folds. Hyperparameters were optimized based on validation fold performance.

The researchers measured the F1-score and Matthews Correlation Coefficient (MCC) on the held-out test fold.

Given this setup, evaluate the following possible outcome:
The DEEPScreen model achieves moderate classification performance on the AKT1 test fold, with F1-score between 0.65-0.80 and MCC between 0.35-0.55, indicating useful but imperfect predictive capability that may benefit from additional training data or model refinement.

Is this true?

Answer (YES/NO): NO